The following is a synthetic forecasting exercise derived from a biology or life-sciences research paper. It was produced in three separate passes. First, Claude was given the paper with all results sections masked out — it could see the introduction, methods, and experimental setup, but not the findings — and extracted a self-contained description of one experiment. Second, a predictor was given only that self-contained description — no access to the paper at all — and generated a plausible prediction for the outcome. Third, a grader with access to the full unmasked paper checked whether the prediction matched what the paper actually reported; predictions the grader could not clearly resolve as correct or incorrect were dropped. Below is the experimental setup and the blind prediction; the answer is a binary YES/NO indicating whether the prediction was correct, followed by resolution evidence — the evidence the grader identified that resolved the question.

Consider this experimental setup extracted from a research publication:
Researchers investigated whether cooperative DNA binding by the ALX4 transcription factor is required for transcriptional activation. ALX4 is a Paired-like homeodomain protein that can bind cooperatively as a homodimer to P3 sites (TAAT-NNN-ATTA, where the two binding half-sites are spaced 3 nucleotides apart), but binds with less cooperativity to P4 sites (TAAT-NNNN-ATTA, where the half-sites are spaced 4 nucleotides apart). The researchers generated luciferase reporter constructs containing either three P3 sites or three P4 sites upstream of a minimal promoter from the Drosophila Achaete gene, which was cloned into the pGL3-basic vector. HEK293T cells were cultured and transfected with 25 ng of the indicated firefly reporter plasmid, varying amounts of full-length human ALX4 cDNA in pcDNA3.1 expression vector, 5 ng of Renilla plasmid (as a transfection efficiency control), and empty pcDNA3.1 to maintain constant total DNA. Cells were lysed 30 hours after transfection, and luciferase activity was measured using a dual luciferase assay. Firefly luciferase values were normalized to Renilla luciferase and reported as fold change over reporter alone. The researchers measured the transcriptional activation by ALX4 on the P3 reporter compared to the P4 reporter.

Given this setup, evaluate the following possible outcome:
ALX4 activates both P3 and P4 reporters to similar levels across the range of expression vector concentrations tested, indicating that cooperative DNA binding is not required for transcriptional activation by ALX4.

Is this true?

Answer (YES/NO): NO